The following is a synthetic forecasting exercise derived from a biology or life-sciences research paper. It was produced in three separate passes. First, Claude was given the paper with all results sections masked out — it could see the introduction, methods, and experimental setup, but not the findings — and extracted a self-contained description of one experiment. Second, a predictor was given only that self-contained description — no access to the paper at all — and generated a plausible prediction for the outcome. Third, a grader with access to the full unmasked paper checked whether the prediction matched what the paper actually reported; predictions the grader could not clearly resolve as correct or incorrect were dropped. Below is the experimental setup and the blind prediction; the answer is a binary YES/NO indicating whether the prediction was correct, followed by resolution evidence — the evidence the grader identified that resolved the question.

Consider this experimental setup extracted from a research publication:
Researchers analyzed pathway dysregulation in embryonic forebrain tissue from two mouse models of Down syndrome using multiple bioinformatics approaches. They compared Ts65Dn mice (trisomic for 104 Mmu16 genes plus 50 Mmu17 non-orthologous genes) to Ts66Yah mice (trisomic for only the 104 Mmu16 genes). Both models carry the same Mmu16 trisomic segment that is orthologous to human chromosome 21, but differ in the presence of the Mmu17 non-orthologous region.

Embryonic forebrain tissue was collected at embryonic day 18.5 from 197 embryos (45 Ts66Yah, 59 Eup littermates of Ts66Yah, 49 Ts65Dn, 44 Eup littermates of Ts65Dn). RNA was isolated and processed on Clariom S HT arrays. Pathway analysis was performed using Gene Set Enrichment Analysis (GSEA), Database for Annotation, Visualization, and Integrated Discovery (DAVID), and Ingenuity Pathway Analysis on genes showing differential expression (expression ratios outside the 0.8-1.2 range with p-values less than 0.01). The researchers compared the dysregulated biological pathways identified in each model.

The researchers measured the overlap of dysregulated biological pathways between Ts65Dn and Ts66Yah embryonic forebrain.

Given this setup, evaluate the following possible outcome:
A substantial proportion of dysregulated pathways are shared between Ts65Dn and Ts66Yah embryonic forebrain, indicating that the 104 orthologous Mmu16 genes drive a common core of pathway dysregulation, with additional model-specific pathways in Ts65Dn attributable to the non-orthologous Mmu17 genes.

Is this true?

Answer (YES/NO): NO